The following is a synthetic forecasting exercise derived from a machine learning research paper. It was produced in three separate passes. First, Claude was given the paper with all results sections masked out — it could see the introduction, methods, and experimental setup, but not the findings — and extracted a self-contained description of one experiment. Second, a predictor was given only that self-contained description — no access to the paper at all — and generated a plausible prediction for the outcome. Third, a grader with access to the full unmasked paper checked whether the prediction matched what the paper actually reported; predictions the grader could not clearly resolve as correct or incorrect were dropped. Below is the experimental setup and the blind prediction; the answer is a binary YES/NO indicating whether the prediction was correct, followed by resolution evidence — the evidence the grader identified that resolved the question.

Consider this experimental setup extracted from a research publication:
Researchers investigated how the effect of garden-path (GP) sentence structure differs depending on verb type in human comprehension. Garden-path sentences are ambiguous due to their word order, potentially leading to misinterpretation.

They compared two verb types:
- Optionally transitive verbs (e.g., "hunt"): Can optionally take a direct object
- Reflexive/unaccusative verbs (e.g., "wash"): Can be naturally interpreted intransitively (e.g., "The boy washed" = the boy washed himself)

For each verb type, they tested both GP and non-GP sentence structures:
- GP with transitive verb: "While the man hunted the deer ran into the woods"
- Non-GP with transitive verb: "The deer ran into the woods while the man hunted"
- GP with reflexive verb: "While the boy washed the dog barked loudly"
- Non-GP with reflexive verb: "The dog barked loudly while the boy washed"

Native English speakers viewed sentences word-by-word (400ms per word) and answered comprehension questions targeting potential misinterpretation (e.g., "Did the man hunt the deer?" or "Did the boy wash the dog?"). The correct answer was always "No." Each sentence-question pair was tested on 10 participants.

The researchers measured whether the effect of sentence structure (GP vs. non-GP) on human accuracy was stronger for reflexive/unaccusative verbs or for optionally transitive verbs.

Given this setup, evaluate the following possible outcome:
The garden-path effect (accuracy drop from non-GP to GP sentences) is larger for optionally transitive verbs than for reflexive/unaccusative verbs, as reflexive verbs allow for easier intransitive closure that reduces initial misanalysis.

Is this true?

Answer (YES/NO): NO